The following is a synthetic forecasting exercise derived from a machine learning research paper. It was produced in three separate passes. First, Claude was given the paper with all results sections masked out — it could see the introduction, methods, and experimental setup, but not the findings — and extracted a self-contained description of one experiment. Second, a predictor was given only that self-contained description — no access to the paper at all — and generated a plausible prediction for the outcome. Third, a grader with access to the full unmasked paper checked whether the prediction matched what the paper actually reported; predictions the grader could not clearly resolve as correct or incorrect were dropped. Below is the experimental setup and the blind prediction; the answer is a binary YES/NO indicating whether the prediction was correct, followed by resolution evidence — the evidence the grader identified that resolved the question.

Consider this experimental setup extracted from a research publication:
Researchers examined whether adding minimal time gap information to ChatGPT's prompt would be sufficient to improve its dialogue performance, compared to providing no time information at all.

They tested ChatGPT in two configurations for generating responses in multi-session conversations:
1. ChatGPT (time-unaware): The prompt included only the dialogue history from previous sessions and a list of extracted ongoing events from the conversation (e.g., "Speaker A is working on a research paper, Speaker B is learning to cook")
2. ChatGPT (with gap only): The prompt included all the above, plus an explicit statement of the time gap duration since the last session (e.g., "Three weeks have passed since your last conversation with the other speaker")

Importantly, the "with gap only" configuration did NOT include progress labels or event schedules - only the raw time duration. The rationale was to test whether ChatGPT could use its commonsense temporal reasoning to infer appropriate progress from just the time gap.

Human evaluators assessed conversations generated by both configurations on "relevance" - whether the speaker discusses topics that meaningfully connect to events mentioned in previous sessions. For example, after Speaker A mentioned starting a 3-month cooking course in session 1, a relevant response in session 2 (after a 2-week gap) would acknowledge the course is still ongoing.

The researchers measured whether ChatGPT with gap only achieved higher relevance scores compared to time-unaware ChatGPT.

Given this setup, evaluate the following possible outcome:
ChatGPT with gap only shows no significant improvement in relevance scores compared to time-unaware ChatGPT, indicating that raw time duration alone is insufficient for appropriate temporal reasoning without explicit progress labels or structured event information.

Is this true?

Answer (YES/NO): NO